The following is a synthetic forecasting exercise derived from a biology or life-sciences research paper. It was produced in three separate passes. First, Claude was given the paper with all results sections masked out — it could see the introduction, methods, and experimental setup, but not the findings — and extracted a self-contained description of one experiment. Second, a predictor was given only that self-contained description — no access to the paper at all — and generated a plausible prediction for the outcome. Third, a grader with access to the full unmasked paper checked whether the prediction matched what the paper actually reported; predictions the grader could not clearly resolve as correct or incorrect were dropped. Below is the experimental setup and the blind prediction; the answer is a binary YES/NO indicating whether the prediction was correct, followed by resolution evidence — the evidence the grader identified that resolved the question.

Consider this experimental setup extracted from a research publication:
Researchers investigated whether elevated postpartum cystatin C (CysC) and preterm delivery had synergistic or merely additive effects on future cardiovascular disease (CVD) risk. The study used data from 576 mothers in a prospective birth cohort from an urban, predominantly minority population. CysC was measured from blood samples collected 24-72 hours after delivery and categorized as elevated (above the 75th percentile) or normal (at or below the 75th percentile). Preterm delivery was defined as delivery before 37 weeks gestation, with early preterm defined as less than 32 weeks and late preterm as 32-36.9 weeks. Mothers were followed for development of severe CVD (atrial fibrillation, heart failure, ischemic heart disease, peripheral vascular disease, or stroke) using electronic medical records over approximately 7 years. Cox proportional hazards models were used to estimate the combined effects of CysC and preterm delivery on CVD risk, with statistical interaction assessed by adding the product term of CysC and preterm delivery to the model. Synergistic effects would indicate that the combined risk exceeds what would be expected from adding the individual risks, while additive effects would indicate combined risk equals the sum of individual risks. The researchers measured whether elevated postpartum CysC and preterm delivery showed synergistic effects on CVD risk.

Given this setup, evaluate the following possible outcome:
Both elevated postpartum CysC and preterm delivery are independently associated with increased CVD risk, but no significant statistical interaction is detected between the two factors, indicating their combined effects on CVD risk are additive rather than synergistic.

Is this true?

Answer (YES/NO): NO